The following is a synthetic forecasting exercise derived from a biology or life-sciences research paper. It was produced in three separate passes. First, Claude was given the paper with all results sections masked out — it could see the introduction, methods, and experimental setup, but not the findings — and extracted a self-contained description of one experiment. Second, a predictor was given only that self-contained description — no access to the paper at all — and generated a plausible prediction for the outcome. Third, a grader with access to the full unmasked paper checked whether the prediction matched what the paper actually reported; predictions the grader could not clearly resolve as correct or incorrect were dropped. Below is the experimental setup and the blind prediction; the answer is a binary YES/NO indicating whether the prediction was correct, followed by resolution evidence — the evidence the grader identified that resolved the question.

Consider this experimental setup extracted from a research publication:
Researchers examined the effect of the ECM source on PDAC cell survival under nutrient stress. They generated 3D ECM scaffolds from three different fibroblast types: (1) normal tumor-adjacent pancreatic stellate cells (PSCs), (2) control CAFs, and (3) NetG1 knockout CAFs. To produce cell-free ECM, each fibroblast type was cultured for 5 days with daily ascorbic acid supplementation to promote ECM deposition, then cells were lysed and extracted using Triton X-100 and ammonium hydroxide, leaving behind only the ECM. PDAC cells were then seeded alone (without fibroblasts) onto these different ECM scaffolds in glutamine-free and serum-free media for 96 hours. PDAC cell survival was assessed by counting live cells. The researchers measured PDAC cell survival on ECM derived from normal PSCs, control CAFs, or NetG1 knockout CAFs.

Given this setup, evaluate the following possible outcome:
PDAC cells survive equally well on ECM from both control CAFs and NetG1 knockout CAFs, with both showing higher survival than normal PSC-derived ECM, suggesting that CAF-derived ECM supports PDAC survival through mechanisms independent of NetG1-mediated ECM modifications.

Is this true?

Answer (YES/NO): NO